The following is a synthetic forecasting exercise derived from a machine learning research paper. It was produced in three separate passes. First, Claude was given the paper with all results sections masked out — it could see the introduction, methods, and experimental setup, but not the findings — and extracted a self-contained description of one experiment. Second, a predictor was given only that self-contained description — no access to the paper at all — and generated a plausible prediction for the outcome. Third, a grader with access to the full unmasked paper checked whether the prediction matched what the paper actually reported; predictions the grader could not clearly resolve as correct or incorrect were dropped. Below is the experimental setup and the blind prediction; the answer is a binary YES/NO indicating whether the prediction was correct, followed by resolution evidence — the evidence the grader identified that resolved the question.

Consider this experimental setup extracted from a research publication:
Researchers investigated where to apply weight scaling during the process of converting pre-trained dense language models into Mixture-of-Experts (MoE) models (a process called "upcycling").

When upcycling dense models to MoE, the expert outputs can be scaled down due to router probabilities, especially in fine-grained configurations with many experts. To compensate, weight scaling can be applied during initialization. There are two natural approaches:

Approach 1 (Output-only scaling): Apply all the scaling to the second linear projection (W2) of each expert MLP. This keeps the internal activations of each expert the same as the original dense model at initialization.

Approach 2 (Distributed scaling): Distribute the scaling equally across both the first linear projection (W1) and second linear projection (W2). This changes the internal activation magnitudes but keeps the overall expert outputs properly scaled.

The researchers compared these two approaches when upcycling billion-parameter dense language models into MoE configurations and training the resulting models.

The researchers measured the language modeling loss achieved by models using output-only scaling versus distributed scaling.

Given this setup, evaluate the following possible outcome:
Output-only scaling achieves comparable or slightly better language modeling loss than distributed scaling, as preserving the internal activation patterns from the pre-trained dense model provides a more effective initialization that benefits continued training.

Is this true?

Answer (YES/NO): NO